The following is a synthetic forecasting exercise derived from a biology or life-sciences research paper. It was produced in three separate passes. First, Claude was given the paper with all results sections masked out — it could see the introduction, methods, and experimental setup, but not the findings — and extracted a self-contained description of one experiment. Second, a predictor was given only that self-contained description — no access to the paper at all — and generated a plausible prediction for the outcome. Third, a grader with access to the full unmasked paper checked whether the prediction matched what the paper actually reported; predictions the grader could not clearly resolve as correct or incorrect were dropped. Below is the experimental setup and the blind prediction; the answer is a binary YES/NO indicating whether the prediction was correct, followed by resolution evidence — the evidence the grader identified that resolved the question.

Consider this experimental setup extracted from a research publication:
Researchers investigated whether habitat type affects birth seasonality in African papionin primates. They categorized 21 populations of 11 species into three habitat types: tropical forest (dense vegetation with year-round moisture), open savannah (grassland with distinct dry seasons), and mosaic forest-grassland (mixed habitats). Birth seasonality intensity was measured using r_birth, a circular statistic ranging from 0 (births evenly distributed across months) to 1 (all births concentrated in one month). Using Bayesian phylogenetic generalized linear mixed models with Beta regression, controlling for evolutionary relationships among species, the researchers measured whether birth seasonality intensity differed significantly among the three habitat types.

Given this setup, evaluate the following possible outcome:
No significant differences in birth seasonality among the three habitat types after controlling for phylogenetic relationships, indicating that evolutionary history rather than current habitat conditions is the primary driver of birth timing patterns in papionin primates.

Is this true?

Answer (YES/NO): NO